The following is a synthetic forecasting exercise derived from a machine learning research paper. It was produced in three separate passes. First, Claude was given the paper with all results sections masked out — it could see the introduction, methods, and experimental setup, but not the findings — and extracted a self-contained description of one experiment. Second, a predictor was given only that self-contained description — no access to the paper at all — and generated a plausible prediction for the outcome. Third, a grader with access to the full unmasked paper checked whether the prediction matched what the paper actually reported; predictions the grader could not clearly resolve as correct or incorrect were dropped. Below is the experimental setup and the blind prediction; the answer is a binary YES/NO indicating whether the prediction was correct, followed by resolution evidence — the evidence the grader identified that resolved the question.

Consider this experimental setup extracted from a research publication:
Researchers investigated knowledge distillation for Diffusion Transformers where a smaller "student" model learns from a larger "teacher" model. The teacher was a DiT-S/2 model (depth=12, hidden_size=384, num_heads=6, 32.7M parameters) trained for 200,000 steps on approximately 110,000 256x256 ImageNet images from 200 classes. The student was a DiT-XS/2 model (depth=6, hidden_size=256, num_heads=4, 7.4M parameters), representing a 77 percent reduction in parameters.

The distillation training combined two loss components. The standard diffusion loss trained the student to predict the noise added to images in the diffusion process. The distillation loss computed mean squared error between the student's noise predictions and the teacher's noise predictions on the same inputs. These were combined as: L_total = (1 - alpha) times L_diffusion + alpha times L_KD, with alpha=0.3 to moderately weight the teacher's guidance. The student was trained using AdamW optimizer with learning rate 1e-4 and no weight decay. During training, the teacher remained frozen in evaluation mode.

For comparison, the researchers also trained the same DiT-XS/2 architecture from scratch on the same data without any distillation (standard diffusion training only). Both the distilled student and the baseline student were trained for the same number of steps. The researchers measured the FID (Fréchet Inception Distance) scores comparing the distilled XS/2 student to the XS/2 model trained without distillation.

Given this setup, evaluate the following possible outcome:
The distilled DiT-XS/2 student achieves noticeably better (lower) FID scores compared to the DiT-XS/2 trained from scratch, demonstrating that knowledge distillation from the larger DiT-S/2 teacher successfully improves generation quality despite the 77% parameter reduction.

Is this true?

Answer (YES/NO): NO